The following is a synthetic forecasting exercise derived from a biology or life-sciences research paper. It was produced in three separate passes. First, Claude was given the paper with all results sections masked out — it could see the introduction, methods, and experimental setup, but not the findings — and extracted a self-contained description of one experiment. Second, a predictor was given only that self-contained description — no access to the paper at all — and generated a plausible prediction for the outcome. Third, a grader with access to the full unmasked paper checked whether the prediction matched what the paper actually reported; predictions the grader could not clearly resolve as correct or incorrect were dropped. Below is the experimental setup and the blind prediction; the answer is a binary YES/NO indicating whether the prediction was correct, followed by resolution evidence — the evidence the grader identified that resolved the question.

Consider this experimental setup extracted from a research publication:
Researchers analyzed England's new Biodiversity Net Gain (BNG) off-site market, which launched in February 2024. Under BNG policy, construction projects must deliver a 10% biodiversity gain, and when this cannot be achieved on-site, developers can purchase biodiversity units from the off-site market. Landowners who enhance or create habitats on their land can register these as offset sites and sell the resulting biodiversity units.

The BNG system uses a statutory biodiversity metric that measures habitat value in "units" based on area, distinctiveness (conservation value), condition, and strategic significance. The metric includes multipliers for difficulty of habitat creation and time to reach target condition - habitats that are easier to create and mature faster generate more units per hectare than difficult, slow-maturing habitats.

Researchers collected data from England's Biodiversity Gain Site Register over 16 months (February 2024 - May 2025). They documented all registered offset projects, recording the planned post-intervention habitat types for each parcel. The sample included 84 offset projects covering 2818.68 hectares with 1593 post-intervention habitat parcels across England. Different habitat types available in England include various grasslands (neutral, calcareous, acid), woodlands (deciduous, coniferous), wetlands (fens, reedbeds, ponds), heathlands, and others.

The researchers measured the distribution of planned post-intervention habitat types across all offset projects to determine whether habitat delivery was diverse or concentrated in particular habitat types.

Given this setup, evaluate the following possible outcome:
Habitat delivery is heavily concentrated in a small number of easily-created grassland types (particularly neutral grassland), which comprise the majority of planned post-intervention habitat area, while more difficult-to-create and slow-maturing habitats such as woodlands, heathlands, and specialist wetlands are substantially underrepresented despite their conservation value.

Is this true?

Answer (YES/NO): YES